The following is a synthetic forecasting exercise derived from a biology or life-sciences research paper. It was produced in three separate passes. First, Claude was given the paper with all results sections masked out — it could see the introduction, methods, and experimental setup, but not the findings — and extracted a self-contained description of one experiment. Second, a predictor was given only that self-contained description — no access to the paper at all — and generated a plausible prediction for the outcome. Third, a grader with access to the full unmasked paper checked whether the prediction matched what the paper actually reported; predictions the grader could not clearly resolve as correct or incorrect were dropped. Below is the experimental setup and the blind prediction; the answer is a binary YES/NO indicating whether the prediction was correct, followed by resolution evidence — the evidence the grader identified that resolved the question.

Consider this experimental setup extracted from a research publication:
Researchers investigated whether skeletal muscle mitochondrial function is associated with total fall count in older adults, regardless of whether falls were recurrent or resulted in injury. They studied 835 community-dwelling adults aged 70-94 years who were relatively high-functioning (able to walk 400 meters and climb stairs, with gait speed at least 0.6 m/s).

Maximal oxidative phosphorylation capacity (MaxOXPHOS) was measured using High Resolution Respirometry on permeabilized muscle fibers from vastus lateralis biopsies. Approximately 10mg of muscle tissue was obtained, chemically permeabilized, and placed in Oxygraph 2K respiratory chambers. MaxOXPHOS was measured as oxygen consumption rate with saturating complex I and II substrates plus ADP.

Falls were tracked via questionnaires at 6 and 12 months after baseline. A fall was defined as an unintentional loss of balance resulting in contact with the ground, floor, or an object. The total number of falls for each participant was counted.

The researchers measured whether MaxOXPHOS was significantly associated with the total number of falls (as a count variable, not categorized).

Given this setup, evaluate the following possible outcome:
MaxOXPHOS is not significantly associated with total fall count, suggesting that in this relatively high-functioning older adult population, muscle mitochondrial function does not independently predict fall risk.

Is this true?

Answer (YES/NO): YES